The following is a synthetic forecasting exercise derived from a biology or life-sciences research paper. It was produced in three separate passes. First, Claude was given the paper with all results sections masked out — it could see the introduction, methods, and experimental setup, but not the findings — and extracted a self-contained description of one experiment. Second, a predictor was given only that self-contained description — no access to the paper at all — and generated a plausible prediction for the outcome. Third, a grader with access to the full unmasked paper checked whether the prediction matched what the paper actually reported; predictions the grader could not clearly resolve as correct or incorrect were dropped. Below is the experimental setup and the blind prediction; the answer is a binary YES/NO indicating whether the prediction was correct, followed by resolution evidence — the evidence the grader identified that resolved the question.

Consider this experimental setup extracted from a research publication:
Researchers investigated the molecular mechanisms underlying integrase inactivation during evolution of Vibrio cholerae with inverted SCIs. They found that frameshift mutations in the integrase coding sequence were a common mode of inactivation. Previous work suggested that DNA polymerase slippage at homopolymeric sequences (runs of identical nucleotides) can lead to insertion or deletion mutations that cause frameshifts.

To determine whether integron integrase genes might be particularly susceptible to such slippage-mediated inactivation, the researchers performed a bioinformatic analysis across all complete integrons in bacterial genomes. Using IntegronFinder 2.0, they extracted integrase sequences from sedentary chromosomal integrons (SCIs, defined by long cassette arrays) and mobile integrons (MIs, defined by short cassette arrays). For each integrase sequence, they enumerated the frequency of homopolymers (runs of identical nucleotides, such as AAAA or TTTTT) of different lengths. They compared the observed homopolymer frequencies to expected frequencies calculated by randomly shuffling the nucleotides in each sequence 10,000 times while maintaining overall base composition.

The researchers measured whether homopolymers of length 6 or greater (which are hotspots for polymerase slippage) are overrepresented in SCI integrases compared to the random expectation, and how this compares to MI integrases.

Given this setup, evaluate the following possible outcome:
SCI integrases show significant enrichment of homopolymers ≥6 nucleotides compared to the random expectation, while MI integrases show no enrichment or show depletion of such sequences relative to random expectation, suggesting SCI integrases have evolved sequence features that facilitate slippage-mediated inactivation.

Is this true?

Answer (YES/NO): NO